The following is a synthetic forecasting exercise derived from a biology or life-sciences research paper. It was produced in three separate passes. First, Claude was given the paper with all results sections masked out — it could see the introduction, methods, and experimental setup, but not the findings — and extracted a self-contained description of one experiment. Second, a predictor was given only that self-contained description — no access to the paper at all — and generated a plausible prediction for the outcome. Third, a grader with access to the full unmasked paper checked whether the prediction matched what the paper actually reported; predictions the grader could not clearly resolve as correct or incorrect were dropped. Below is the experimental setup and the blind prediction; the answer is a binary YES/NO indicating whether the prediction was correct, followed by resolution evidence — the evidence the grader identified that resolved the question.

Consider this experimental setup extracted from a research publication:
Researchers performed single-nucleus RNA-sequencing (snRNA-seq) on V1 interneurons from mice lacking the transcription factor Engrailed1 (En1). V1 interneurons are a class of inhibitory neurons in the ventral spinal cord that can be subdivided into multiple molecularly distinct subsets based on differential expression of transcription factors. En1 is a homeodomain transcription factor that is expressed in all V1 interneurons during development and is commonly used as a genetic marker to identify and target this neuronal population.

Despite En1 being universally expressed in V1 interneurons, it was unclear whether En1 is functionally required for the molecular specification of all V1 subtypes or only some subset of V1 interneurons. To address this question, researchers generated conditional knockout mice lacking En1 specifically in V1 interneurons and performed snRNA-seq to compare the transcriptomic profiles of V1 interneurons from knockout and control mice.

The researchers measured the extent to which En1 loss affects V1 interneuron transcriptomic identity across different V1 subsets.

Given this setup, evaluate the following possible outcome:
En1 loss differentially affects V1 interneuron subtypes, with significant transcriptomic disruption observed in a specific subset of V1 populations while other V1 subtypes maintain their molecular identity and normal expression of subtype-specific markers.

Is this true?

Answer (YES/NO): YES